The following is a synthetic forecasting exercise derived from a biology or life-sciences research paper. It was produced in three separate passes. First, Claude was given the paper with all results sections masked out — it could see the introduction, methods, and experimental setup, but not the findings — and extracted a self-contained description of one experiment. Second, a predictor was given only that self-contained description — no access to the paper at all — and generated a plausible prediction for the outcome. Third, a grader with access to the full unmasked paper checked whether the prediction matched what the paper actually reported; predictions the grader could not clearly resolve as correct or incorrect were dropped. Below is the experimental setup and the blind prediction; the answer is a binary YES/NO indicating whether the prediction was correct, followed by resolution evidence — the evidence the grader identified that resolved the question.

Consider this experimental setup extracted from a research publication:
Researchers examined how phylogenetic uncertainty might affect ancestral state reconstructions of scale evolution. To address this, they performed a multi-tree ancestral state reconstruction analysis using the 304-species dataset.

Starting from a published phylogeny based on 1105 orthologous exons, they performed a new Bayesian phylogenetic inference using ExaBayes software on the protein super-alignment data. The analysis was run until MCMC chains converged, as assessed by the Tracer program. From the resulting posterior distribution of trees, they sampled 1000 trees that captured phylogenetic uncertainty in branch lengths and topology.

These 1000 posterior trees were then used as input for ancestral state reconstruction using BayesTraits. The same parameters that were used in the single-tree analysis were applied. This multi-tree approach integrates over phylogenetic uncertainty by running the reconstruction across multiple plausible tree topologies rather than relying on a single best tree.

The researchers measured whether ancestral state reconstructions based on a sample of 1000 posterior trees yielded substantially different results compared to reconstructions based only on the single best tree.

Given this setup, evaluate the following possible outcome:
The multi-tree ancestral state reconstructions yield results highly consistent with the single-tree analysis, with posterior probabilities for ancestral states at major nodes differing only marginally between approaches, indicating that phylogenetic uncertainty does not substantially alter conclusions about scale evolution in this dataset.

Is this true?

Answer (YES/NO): YES